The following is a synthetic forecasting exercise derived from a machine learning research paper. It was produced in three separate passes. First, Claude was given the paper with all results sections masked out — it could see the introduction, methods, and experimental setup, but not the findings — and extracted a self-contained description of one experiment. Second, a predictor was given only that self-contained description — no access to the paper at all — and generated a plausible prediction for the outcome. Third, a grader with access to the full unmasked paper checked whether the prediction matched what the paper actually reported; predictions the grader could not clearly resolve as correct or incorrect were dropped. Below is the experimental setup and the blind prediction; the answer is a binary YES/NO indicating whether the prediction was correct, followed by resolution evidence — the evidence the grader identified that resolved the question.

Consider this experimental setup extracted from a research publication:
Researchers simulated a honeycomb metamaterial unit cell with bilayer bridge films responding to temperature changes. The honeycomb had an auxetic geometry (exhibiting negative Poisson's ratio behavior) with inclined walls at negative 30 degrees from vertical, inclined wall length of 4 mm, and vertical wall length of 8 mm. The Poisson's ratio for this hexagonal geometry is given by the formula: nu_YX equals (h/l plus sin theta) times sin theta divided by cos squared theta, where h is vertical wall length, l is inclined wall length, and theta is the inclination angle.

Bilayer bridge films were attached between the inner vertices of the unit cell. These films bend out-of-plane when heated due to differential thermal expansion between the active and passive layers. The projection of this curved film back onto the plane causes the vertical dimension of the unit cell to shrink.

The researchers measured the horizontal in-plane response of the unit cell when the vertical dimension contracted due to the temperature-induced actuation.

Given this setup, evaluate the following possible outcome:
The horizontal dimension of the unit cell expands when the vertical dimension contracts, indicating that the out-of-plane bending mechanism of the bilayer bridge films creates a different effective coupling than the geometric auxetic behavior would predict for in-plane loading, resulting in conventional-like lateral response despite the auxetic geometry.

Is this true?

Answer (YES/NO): NO